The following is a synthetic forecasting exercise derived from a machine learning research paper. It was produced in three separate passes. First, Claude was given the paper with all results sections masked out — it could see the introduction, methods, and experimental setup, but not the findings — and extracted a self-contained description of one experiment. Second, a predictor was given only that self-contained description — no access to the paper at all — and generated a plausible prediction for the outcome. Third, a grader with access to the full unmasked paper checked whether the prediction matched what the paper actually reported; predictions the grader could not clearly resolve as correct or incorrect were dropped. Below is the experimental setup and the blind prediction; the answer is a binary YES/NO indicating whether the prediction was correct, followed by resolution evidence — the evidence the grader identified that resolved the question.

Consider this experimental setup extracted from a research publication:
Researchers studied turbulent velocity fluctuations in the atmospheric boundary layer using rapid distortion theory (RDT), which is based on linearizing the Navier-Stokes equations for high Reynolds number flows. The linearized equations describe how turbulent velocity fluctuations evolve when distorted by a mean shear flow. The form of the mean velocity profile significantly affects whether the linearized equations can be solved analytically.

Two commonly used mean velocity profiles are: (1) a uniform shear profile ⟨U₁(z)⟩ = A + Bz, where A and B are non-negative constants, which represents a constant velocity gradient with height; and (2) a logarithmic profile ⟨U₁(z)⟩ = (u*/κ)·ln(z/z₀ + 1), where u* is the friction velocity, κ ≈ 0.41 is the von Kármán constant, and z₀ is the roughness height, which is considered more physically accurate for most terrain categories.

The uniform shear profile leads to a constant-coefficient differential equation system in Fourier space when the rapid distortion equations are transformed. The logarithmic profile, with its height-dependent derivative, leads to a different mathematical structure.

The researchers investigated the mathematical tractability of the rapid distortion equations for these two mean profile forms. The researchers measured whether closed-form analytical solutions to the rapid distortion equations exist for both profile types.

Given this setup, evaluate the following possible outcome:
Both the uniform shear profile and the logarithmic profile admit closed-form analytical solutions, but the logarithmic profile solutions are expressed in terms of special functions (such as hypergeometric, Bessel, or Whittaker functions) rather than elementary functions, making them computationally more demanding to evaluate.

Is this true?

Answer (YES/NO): NO